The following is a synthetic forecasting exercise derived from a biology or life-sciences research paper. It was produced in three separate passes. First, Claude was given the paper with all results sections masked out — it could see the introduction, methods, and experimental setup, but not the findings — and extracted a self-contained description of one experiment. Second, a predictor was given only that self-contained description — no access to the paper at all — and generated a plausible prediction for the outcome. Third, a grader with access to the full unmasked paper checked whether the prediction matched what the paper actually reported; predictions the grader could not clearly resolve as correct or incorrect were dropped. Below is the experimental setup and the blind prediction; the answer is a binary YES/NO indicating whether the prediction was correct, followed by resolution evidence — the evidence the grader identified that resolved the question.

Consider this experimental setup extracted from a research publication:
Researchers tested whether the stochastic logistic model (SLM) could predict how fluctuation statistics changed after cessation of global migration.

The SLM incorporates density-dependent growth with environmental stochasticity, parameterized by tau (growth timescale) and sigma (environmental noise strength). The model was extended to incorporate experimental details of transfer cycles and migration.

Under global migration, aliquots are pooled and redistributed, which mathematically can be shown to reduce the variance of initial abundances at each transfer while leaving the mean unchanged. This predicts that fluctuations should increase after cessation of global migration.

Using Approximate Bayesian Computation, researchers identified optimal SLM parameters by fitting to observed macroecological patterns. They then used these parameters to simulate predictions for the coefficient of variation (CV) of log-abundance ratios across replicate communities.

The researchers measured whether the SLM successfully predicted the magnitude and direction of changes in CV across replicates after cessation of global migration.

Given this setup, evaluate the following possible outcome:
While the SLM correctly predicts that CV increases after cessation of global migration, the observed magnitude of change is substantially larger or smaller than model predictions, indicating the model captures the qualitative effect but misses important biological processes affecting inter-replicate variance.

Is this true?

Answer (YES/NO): YES